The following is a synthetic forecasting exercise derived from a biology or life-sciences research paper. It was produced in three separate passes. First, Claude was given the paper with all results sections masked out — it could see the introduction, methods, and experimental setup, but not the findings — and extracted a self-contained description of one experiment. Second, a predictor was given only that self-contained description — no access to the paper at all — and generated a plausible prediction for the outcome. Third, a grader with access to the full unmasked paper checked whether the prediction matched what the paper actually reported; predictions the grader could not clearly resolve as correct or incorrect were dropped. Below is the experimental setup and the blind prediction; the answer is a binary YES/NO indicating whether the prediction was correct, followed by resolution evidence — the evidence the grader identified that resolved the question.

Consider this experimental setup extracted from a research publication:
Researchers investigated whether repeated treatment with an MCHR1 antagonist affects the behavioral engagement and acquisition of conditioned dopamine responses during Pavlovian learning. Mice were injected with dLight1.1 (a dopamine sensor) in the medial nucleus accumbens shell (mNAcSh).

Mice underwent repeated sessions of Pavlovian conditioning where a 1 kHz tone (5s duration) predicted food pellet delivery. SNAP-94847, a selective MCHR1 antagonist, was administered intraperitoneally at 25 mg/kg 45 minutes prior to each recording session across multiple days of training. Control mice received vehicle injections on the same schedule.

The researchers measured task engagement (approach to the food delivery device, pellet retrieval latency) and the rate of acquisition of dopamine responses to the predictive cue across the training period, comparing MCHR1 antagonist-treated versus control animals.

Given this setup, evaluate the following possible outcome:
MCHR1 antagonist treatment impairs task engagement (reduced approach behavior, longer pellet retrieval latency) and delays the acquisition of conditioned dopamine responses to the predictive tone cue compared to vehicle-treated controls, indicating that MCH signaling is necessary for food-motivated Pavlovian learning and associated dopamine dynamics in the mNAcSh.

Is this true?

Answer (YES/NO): NO